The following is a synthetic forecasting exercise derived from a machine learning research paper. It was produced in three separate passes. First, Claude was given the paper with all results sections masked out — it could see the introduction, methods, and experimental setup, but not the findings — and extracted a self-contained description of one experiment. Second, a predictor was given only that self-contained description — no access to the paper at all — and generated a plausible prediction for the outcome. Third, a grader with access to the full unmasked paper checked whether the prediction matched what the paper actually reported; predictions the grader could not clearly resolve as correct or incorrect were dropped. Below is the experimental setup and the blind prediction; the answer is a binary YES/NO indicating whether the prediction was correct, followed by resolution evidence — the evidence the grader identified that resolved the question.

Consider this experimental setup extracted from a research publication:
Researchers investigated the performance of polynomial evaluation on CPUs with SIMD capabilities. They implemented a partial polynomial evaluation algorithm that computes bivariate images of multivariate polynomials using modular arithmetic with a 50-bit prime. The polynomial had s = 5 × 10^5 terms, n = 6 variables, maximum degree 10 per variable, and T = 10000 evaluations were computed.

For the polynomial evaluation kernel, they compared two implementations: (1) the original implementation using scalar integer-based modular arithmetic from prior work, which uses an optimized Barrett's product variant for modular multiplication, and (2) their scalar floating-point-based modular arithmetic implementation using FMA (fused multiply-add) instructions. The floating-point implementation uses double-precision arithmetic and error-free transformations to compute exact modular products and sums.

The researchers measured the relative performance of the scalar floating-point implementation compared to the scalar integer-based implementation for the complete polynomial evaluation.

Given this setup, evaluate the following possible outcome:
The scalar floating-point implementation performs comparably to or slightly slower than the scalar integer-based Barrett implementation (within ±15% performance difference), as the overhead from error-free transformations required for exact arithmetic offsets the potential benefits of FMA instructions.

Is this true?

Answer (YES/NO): NO